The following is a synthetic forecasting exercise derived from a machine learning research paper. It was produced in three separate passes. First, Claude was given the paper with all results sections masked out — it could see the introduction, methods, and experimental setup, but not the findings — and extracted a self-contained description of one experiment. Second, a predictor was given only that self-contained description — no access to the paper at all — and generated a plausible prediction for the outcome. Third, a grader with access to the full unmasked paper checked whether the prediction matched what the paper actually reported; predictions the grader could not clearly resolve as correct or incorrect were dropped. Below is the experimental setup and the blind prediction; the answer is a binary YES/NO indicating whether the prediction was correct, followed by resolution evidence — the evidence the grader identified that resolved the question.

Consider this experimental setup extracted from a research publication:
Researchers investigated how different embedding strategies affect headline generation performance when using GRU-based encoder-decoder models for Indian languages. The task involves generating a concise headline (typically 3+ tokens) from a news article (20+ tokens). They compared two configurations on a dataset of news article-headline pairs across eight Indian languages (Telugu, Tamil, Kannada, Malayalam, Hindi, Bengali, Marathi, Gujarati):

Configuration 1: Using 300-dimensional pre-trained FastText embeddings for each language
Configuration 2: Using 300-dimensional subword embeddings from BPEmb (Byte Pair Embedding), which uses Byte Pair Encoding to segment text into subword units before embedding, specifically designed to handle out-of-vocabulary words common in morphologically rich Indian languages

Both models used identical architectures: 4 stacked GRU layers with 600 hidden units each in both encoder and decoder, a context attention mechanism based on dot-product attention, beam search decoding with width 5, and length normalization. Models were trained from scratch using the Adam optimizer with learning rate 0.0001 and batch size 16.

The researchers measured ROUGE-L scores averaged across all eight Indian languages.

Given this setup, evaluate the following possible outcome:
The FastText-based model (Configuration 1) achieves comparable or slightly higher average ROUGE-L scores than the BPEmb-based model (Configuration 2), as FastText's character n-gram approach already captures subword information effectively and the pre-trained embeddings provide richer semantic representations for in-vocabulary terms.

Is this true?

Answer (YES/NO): YES